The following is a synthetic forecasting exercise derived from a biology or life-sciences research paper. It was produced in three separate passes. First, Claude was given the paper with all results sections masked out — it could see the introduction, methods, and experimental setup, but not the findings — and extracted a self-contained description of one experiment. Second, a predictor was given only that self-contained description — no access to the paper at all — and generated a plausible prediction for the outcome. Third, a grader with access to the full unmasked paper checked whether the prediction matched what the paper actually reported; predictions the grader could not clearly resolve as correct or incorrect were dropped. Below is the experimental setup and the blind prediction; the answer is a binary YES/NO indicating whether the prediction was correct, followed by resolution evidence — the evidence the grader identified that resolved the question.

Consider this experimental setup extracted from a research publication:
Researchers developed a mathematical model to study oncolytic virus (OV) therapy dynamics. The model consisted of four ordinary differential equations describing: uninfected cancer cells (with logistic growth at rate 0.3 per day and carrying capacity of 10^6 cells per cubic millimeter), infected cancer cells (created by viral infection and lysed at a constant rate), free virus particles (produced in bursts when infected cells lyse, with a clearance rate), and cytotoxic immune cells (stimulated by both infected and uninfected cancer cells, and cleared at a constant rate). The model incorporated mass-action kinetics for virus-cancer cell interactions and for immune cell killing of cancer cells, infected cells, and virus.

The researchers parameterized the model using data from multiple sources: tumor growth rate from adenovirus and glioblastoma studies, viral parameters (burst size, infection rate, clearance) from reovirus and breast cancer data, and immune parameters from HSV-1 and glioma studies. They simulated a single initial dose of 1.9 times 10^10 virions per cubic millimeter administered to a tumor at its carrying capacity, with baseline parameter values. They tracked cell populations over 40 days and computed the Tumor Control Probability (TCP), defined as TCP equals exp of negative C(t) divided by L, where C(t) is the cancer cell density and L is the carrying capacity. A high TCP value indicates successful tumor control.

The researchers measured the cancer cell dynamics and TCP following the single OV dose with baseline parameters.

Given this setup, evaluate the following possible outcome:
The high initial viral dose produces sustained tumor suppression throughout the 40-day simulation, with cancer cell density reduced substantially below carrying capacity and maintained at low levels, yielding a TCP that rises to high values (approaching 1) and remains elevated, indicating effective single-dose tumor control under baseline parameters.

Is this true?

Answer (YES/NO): NO